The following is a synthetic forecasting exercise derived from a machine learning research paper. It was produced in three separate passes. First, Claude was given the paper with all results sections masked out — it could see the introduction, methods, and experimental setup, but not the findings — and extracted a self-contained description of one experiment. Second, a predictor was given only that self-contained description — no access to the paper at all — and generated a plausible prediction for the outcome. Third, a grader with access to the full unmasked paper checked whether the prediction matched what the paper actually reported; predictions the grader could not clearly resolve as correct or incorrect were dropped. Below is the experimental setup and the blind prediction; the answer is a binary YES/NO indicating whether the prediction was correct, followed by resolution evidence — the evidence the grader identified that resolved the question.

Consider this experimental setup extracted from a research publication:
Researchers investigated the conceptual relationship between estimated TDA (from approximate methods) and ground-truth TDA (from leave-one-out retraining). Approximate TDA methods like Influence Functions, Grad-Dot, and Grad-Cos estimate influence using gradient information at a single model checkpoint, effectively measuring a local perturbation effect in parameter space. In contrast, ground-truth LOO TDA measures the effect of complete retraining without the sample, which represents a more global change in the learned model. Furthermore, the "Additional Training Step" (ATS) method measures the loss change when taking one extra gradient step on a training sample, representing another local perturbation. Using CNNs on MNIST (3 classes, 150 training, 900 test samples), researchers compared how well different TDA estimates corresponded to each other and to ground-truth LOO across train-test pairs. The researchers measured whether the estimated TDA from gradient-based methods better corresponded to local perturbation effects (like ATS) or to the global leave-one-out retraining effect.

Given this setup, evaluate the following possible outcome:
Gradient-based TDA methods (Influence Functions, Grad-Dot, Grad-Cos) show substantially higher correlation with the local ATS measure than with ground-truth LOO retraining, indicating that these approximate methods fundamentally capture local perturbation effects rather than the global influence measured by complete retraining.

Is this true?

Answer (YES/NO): YES